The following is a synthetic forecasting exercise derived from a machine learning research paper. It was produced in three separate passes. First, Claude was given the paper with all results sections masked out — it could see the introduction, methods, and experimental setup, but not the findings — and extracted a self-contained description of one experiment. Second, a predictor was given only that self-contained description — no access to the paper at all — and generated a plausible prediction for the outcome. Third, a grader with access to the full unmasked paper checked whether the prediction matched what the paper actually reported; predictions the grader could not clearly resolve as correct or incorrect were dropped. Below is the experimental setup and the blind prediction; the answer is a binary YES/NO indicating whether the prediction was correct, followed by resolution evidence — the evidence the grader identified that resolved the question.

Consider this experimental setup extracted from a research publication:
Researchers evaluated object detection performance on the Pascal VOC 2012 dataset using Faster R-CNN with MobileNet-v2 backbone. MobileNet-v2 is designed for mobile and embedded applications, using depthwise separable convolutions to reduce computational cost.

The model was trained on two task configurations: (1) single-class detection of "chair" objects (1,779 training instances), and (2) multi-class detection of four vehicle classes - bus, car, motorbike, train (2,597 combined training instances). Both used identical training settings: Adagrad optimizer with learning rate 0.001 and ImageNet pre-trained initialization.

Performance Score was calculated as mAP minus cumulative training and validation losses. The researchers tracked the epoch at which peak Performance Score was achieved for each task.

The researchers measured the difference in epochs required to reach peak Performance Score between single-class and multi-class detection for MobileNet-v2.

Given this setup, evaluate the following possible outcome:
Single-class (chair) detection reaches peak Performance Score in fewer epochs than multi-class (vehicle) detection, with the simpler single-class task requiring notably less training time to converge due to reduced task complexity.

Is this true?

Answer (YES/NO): NO